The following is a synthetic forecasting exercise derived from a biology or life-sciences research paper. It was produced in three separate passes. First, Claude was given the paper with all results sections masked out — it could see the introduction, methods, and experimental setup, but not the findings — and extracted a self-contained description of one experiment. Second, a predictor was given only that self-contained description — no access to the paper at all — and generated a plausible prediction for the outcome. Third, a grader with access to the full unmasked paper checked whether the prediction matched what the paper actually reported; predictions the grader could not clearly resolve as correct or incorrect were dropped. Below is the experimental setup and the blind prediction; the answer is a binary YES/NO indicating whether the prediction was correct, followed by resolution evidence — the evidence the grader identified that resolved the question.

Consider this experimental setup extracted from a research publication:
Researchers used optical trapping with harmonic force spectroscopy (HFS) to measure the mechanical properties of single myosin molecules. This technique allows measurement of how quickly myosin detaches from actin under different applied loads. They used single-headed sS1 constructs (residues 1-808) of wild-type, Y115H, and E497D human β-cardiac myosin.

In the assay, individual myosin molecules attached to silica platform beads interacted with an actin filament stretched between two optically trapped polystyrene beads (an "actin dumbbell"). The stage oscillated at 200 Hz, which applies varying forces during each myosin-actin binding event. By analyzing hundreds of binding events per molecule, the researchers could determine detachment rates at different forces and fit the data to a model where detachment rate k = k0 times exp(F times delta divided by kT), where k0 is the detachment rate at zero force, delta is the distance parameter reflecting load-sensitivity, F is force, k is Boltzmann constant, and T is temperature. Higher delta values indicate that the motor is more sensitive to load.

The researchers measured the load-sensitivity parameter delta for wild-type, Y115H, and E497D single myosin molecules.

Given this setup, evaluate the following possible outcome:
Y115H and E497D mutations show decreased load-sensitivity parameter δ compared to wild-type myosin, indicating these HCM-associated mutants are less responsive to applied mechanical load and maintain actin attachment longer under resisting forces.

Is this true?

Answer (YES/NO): NO